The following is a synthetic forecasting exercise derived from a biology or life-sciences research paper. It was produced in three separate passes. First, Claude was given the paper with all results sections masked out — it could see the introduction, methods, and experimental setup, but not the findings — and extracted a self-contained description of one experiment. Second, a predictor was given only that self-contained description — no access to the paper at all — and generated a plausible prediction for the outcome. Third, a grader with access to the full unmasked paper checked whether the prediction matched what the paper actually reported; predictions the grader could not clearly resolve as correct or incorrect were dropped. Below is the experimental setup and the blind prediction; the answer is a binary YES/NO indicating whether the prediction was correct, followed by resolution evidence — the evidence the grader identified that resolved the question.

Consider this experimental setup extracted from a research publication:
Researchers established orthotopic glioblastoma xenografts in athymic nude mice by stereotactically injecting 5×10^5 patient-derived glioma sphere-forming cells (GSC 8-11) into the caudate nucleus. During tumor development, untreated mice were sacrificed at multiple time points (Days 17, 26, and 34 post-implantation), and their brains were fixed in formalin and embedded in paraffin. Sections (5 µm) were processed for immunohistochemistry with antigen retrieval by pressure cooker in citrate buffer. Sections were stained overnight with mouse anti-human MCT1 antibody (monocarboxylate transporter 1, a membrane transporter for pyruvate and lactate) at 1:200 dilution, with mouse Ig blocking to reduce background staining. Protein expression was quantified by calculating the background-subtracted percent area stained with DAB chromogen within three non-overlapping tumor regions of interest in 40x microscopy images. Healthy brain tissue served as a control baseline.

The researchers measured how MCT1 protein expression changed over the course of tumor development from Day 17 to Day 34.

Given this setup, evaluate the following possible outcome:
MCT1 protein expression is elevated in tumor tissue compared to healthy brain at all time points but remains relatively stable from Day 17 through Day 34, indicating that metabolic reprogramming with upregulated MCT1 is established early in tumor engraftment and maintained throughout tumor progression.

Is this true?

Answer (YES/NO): NO